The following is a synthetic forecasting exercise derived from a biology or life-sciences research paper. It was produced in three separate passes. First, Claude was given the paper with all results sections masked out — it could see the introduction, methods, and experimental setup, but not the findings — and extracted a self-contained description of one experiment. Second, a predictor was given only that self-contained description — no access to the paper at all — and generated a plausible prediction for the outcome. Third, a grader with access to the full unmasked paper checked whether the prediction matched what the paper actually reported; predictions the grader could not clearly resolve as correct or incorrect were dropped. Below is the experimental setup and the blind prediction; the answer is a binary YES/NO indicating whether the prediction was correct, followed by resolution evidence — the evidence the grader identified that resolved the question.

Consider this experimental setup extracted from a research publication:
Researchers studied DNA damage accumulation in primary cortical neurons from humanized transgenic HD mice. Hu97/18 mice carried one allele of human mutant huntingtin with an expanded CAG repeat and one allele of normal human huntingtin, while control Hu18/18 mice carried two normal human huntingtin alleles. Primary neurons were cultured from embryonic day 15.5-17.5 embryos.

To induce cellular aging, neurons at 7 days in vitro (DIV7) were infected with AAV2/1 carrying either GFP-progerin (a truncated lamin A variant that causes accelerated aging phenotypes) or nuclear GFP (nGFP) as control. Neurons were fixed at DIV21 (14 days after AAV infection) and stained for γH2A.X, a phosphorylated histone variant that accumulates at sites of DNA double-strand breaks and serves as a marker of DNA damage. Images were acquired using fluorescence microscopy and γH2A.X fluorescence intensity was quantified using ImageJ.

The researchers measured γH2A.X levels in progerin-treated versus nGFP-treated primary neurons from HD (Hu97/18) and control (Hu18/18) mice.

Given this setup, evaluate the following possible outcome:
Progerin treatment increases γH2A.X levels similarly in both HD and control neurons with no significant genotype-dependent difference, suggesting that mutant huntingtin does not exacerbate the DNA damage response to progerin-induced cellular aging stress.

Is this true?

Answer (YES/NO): NO